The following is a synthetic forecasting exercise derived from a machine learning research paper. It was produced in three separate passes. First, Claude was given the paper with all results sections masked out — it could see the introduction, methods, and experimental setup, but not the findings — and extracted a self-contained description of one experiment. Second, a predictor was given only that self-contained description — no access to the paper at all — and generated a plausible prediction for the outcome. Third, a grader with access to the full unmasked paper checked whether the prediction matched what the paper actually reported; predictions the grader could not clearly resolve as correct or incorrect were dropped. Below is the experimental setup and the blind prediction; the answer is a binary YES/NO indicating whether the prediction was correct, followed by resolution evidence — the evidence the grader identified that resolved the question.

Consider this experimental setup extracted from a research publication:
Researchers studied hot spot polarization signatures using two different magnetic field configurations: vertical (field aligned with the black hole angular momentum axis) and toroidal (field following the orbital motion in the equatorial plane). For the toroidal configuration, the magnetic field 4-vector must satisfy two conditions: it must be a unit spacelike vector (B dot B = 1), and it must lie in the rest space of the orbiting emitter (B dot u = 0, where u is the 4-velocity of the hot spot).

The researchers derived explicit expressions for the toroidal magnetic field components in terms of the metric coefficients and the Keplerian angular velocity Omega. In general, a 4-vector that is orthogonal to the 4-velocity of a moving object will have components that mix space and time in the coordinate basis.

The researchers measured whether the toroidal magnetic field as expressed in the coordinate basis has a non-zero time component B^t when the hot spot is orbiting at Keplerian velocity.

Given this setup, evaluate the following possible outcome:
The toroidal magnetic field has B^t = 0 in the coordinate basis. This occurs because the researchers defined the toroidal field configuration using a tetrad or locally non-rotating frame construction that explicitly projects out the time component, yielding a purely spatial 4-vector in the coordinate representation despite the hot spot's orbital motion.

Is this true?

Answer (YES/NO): NO